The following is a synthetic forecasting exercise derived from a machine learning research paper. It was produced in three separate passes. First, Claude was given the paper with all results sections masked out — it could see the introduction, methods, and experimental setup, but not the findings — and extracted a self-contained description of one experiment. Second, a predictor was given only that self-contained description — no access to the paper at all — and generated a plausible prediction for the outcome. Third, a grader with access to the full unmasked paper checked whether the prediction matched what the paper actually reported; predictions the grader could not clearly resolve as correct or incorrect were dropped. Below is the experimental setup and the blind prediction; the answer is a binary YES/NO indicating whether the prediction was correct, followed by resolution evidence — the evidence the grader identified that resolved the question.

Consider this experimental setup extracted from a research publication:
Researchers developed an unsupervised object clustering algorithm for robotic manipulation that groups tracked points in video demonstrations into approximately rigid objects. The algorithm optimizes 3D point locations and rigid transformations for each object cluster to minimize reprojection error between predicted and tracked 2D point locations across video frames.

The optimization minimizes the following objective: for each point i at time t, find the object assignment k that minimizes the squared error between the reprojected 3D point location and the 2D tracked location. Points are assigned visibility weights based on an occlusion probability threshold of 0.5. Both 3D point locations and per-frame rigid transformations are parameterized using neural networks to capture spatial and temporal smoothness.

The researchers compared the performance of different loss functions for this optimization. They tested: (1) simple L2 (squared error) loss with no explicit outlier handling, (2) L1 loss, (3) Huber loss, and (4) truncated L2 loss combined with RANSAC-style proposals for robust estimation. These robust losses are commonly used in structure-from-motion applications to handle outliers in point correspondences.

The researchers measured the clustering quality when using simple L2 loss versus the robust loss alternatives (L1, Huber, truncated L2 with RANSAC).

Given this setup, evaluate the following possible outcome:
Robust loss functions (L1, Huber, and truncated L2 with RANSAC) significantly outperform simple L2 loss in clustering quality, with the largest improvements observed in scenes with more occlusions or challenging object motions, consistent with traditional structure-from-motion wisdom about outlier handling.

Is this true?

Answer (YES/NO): NO